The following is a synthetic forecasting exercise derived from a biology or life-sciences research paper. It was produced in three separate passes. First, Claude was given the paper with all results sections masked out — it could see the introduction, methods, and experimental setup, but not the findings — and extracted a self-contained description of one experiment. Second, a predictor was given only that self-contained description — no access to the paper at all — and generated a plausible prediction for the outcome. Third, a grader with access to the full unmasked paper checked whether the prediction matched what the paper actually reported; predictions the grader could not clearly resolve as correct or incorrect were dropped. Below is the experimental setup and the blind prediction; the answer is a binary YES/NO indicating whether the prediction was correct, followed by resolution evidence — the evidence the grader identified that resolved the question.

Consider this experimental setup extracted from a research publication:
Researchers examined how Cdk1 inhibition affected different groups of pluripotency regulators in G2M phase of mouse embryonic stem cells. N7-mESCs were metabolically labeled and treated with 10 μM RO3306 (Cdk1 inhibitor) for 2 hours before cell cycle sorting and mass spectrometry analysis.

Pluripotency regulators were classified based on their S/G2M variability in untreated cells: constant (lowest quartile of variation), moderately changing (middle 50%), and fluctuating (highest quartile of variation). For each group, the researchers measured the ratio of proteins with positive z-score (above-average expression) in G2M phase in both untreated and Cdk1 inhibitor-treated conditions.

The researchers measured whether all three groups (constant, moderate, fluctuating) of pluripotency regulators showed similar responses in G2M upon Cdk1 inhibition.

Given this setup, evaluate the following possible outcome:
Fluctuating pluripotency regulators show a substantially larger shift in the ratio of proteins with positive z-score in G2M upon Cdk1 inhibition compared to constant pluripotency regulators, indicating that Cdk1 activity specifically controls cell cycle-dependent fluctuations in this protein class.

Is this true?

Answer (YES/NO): YES